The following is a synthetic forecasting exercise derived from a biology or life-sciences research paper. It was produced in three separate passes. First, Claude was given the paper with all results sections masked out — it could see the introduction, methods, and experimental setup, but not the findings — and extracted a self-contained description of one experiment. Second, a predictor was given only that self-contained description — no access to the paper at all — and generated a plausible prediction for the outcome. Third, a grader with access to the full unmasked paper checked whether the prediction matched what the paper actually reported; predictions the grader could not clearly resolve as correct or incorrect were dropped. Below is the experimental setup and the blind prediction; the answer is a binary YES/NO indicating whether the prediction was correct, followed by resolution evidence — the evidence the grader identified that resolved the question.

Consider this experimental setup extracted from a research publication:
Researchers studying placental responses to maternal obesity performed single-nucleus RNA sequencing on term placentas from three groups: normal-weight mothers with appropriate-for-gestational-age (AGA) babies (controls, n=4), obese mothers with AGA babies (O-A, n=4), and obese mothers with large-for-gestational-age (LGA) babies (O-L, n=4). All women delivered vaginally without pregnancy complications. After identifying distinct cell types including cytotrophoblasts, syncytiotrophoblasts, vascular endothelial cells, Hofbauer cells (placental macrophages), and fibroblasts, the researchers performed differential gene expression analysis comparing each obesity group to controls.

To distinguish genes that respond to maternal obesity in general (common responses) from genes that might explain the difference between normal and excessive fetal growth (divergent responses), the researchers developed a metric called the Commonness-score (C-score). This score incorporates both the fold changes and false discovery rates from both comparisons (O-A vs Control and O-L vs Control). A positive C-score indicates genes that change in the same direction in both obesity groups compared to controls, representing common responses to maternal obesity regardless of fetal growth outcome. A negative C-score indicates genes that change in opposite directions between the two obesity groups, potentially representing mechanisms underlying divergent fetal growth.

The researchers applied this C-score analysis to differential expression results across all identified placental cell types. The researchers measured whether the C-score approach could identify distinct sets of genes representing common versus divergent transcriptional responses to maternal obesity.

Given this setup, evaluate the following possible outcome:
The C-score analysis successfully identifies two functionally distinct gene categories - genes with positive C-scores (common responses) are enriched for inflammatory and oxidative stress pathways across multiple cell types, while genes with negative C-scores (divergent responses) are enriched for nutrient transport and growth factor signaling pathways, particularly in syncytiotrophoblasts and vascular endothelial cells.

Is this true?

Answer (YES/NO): NO